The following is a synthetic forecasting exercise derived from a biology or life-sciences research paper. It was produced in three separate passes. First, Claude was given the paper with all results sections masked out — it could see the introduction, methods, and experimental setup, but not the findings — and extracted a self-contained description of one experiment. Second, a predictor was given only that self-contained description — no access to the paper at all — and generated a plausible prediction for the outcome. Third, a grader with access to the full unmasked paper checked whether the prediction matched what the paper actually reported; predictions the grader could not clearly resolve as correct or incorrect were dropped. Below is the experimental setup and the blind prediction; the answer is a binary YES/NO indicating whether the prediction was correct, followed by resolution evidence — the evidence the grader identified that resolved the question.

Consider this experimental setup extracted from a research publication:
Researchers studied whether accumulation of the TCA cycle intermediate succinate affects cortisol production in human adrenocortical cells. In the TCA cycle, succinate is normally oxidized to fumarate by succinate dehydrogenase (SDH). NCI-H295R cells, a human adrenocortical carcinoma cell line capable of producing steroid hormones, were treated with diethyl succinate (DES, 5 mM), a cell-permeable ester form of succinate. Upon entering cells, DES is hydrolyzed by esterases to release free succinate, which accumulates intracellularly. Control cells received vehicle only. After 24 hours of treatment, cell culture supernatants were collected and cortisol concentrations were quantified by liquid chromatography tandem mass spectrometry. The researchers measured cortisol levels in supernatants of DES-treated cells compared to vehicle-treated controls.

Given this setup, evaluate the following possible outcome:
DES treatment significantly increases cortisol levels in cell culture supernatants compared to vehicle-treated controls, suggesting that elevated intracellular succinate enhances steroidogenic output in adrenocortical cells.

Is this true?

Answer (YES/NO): NO